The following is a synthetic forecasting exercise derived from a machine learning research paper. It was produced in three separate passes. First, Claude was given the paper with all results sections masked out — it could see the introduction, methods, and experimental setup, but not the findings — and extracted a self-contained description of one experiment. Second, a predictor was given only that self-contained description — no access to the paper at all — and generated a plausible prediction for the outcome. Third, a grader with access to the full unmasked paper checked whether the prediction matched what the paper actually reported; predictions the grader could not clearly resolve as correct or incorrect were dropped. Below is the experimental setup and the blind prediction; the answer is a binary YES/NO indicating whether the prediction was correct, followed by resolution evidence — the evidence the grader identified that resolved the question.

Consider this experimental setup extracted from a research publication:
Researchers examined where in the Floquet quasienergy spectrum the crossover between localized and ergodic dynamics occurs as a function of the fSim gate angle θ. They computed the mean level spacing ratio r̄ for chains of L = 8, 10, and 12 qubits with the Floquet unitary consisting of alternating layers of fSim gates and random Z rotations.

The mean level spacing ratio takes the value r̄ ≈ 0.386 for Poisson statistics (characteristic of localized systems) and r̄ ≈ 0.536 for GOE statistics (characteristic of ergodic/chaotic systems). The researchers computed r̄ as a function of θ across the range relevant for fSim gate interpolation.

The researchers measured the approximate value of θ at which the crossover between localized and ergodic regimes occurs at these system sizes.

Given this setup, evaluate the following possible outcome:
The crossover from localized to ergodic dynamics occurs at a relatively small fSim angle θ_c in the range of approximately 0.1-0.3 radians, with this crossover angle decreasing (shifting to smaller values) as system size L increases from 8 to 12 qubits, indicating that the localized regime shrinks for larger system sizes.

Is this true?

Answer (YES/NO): NO